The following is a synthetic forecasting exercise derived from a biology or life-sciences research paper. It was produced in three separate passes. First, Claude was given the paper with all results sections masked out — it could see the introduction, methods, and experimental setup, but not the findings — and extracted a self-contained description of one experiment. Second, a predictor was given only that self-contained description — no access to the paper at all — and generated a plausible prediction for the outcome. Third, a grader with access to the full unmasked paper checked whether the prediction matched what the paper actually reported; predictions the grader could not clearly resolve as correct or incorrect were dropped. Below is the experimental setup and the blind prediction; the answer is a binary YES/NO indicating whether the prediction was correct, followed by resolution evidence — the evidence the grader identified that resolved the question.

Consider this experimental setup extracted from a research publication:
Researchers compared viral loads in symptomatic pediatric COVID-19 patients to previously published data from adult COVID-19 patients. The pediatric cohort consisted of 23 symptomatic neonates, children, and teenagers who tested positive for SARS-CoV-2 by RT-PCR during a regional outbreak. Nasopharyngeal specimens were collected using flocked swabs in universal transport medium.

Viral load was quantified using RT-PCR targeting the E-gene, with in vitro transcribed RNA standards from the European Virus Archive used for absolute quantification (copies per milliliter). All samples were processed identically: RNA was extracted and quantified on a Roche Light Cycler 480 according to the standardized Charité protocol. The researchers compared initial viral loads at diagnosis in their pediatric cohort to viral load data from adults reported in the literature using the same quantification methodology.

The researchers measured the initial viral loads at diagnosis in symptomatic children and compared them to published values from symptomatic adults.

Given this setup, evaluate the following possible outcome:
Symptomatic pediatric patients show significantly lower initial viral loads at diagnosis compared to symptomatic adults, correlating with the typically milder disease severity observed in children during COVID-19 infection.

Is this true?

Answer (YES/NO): NO